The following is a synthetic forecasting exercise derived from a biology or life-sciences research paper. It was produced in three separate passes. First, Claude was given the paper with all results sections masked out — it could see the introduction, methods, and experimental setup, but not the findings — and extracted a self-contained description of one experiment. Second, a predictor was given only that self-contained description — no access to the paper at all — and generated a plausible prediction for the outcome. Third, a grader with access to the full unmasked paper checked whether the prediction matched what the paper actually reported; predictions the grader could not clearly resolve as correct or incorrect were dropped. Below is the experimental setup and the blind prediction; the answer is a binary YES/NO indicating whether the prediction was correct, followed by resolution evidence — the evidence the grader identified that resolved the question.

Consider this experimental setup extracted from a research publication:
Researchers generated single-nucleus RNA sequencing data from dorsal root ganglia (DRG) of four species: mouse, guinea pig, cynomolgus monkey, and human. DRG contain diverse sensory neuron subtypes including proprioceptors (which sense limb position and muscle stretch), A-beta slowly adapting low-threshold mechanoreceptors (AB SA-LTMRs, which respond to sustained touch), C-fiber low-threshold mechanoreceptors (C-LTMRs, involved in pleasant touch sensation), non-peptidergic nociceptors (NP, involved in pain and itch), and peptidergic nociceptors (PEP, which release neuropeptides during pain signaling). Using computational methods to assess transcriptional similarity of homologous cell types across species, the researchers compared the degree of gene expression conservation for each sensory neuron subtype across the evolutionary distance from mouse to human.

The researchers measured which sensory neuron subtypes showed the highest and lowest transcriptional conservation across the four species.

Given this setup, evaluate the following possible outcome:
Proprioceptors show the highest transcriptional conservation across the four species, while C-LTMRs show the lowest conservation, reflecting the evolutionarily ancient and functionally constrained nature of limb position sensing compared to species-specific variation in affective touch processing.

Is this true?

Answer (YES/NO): NO